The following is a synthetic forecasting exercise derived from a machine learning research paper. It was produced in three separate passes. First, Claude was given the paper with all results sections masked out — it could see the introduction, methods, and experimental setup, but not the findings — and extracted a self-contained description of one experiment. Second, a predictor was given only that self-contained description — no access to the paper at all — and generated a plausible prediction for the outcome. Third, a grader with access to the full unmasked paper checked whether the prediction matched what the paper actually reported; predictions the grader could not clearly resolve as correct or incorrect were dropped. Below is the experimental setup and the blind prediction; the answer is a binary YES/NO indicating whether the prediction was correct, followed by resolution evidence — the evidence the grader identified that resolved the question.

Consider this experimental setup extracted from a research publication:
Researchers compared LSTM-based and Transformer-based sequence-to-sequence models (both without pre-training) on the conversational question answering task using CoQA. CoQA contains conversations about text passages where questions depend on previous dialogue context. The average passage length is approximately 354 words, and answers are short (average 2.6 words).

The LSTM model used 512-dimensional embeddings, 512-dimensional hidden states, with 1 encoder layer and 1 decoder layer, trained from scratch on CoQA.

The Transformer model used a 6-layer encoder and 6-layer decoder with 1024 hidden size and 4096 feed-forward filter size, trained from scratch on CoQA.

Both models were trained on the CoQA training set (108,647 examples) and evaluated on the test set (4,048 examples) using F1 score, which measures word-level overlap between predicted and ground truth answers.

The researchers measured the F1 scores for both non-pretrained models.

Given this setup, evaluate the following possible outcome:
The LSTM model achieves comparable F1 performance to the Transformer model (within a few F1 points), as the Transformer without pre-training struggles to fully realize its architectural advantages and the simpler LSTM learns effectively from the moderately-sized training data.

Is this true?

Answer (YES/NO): YES